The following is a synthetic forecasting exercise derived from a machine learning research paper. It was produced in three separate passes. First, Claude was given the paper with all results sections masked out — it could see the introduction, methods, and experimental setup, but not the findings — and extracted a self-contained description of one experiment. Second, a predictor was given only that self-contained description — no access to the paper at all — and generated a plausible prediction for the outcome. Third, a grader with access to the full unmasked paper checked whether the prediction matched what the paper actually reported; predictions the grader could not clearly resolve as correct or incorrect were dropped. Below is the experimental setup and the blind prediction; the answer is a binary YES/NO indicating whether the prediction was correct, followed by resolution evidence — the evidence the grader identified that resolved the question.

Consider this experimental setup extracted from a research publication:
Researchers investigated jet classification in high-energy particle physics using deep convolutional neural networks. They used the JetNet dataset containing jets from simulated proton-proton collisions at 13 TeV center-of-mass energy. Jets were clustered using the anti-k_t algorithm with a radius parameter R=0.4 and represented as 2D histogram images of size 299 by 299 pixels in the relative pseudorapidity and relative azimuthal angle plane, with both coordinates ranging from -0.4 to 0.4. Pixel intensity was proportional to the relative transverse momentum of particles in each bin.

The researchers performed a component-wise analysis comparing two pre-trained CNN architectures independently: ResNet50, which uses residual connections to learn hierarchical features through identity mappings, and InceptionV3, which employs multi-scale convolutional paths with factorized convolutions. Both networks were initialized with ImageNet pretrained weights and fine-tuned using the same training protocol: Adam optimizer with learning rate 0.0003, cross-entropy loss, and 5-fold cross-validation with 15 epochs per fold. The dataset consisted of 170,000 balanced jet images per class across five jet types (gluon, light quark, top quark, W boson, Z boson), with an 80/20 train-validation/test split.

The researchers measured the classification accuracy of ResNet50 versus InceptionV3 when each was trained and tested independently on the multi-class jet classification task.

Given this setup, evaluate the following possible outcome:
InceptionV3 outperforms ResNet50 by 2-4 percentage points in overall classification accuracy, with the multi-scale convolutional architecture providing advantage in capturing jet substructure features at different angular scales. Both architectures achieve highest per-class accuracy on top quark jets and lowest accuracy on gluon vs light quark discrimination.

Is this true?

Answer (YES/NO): NO